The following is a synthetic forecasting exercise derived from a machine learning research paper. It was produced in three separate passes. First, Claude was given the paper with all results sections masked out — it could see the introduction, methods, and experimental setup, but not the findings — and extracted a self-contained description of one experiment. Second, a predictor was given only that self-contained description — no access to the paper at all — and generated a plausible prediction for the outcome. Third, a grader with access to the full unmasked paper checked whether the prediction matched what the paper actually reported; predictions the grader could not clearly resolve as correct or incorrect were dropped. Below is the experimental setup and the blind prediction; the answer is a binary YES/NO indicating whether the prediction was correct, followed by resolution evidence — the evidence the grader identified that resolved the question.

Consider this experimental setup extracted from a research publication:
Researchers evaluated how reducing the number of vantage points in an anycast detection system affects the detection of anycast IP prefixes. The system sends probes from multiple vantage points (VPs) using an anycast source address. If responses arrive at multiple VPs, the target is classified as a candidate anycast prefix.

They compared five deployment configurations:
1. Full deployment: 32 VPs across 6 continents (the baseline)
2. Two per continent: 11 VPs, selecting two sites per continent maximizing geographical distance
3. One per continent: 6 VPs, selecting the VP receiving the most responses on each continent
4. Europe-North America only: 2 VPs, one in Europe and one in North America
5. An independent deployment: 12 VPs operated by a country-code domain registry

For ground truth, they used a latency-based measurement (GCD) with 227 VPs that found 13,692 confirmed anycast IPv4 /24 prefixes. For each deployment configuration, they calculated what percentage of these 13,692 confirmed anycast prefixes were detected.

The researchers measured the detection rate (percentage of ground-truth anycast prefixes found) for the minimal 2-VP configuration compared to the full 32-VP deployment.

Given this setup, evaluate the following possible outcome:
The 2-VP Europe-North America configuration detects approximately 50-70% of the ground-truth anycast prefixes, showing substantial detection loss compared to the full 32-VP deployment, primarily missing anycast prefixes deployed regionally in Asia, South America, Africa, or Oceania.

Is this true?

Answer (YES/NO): NO